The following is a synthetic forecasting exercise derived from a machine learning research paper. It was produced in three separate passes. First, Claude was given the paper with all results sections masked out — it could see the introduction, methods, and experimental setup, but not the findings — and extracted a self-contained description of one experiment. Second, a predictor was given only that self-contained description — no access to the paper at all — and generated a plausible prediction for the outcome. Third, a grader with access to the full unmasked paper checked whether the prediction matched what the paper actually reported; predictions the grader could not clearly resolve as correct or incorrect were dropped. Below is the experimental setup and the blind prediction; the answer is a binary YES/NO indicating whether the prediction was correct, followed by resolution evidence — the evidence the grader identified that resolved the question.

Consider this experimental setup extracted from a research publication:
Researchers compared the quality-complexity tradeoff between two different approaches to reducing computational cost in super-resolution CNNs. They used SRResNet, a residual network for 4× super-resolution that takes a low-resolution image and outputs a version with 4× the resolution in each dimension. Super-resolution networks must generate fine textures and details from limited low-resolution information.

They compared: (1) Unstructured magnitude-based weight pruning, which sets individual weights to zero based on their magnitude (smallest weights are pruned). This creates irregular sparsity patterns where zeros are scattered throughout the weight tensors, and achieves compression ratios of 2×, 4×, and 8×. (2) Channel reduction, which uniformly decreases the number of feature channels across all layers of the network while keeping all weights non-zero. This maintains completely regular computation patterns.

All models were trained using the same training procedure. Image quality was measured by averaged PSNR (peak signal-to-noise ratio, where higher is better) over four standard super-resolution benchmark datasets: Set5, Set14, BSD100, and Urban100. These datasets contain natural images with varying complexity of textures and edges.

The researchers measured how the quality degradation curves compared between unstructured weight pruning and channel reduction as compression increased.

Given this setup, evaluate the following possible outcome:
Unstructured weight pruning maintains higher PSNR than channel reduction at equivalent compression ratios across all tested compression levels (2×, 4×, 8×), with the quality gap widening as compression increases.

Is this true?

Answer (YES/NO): NO